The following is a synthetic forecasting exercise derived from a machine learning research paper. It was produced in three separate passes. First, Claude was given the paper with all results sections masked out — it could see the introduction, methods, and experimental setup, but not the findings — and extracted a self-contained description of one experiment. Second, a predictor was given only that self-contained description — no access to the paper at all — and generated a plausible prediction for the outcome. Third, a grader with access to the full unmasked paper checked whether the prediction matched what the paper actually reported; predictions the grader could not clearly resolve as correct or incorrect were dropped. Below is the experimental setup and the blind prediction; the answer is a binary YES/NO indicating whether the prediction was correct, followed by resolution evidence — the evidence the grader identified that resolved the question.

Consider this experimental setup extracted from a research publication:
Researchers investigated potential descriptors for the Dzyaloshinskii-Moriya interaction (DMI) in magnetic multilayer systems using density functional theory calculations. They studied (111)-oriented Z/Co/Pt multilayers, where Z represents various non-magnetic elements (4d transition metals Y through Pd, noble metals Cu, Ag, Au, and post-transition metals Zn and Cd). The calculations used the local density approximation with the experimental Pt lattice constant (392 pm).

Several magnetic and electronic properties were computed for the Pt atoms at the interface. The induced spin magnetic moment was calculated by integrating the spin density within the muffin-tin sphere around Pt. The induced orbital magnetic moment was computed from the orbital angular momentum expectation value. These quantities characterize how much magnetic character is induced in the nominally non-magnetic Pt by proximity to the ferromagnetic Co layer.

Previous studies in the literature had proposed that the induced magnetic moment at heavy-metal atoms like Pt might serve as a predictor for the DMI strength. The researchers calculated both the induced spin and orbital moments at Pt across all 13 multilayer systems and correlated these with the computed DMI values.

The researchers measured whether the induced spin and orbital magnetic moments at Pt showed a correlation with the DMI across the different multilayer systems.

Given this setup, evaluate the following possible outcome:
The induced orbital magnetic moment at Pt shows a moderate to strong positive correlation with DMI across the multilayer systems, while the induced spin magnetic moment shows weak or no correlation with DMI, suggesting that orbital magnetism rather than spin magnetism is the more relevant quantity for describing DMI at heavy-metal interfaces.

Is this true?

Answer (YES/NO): NO